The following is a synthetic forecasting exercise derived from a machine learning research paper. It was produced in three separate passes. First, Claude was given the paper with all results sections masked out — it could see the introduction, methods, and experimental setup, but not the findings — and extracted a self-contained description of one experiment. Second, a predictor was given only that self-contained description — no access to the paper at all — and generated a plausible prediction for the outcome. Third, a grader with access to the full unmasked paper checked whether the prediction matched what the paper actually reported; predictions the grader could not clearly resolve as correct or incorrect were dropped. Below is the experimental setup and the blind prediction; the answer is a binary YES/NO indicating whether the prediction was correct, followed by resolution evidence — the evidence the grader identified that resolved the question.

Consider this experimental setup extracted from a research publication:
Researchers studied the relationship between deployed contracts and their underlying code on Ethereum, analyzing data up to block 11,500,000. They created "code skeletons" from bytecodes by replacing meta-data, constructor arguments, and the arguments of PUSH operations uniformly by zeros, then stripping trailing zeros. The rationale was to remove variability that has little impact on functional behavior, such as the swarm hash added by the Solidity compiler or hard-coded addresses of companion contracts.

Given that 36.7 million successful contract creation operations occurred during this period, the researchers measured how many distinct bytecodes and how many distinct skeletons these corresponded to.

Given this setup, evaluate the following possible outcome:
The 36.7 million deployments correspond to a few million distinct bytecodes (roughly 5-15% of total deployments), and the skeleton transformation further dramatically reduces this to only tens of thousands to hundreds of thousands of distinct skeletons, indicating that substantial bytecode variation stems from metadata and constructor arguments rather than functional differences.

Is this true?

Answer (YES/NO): NO